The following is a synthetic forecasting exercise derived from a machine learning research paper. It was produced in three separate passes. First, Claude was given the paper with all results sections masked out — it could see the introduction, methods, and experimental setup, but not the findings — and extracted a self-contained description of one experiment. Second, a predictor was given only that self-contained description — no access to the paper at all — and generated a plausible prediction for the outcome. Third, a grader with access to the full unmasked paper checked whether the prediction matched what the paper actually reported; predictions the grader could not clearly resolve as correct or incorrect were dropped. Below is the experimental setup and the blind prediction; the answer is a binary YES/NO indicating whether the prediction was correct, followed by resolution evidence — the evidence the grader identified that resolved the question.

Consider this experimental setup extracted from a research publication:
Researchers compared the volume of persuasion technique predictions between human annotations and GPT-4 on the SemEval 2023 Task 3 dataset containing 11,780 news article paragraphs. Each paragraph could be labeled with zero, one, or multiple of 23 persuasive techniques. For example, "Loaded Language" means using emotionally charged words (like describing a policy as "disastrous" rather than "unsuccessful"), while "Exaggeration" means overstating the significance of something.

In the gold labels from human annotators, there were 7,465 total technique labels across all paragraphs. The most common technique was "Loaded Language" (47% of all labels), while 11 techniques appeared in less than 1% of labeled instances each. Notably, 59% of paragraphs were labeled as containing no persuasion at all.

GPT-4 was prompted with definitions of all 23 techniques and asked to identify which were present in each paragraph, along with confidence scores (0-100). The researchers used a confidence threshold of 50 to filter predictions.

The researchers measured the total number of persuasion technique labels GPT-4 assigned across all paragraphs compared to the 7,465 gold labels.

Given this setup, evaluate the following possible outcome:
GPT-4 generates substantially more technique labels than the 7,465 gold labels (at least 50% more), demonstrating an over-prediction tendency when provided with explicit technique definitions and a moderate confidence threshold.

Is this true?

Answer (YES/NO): YES